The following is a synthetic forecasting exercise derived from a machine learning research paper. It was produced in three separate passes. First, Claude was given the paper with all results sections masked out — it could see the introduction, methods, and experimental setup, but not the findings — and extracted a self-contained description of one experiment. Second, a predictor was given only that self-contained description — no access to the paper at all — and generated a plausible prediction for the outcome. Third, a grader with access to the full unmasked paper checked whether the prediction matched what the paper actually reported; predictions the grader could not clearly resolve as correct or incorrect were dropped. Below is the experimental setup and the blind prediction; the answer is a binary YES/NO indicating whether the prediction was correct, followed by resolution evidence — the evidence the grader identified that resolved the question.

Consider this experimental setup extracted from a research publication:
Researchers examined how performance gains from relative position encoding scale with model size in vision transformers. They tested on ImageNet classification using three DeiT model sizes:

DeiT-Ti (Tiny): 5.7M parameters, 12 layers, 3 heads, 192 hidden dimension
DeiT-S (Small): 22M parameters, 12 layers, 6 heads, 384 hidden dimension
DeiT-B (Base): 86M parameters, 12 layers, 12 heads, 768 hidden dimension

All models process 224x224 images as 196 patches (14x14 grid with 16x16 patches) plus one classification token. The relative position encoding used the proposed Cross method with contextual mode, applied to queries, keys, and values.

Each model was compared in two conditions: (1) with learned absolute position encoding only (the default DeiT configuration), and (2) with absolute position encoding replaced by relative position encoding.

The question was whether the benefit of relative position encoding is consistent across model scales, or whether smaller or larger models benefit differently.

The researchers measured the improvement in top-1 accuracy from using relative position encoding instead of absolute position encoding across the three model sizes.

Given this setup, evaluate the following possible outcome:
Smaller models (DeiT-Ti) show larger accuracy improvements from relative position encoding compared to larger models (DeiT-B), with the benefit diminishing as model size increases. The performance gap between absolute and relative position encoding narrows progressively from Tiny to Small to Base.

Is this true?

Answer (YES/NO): YES